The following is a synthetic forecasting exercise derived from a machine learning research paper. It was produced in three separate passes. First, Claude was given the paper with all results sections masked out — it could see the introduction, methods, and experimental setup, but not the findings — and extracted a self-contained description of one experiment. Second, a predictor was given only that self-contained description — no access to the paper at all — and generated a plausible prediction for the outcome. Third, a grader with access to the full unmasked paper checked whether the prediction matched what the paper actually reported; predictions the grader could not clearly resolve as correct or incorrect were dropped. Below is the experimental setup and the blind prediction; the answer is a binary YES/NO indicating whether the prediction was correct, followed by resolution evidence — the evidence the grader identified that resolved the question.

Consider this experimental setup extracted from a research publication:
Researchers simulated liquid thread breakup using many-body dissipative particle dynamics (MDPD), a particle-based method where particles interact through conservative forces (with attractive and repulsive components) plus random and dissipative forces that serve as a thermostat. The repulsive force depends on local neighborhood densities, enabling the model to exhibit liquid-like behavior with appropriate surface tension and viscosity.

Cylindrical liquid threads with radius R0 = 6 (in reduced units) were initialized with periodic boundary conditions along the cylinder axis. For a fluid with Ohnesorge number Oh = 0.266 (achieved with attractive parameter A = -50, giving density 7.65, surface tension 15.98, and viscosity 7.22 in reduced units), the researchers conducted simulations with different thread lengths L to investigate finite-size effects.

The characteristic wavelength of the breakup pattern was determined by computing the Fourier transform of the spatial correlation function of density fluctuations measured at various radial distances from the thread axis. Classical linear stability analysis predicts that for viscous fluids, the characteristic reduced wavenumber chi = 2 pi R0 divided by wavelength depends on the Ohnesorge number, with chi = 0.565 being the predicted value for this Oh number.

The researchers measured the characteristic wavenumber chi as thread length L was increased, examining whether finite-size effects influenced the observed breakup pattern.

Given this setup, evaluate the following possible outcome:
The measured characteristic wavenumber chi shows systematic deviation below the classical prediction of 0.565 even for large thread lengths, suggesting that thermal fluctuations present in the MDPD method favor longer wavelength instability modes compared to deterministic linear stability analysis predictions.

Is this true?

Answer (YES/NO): NO